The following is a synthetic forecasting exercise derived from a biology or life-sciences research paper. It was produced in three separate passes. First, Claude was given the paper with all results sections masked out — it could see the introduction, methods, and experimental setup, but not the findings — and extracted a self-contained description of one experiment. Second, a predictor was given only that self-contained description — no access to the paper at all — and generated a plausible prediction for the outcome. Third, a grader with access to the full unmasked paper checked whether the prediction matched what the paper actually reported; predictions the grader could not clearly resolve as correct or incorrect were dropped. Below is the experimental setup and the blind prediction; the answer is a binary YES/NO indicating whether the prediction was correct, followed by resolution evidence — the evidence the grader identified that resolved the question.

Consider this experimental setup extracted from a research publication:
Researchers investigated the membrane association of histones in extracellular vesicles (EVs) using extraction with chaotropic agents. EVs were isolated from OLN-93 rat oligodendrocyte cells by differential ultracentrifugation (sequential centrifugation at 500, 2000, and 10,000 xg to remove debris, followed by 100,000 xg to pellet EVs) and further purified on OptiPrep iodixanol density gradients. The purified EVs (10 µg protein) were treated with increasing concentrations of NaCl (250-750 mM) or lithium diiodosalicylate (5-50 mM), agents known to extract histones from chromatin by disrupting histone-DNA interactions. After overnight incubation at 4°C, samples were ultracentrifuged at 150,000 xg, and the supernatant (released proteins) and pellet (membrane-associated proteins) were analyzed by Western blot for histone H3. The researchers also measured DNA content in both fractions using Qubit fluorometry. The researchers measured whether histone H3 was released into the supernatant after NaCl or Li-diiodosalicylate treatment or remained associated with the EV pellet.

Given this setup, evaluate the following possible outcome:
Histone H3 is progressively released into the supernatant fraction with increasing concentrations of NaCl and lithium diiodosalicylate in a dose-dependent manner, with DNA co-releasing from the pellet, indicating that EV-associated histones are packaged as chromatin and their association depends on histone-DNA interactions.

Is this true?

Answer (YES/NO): NO